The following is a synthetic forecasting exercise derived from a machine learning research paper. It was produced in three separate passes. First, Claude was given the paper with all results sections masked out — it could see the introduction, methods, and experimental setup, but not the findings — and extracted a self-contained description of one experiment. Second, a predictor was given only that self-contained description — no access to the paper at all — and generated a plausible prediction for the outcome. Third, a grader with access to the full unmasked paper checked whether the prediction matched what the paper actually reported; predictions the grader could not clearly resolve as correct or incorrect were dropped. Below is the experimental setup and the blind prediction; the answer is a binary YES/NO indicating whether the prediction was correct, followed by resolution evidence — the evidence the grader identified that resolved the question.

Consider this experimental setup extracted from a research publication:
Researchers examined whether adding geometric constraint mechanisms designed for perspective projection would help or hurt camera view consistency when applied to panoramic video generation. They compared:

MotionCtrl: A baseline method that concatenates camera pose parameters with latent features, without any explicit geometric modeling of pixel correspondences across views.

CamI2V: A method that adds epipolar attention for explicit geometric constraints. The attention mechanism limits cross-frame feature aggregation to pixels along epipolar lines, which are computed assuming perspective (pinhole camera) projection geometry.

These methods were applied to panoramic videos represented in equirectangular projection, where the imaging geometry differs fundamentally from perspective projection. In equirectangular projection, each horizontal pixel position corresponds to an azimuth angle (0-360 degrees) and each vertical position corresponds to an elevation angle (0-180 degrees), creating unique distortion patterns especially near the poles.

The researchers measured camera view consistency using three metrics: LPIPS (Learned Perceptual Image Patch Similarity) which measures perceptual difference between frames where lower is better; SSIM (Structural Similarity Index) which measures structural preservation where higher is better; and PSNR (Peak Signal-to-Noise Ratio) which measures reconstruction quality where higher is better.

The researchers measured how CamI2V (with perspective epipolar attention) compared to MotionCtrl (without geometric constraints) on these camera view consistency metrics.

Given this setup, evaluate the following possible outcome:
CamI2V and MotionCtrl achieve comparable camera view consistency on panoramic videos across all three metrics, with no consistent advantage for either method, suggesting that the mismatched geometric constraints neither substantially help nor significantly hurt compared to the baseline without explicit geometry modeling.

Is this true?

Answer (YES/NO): NO